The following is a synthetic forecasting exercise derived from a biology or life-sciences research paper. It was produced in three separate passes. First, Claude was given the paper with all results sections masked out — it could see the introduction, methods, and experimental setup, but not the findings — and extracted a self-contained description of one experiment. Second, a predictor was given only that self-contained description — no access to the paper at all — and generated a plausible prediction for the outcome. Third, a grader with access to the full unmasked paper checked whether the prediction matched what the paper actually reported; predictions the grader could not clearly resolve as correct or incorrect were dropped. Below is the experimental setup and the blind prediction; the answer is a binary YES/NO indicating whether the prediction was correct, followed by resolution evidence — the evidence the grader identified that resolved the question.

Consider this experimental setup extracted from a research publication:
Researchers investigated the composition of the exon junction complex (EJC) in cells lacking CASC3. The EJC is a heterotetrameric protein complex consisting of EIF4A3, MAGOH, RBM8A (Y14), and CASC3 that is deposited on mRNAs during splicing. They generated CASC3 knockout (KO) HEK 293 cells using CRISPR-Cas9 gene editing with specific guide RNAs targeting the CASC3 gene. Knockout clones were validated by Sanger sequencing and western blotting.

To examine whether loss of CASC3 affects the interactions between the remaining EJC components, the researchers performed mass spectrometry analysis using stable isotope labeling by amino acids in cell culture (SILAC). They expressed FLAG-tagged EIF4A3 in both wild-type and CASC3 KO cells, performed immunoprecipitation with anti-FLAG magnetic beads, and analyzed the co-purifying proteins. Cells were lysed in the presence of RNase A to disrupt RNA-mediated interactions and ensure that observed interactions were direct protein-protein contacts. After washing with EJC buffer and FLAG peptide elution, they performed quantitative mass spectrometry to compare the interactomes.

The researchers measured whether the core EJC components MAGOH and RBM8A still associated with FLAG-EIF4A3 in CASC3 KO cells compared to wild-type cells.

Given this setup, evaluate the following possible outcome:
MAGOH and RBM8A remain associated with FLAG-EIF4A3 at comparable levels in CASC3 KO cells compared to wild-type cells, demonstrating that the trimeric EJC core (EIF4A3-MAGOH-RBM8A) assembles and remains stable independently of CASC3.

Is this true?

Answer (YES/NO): YES